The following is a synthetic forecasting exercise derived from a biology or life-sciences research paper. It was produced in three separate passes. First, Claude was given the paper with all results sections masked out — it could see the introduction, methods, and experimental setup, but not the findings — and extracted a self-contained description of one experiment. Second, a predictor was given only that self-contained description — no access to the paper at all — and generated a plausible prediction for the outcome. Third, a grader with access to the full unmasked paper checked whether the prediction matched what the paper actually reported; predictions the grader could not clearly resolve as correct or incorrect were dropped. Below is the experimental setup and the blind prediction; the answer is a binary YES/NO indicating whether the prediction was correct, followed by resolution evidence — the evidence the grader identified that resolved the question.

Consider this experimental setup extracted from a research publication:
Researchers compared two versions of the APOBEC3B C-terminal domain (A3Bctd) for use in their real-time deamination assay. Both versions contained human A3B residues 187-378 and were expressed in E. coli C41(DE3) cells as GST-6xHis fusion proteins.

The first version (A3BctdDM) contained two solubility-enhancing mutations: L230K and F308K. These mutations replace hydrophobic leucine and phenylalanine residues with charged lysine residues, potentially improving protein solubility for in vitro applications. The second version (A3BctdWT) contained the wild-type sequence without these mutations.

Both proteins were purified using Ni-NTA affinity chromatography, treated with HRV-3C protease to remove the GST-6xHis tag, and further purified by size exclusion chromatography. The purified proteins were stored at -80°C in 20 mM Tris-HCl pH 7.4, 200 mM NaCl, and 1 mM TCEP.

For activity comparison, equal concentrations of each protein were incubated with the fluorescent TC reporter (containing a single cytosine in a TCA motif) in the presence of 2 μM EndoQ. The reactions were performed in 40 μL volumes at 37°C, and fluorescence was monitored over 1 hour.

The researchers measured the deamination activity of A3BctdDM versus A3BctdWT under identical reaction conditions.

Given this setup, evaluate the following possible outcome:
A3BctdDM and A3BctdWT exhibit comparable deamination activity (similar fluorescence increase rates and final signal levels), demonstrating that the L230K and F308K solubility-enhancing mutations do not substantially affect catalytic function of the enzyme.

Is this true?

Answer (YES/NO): NO